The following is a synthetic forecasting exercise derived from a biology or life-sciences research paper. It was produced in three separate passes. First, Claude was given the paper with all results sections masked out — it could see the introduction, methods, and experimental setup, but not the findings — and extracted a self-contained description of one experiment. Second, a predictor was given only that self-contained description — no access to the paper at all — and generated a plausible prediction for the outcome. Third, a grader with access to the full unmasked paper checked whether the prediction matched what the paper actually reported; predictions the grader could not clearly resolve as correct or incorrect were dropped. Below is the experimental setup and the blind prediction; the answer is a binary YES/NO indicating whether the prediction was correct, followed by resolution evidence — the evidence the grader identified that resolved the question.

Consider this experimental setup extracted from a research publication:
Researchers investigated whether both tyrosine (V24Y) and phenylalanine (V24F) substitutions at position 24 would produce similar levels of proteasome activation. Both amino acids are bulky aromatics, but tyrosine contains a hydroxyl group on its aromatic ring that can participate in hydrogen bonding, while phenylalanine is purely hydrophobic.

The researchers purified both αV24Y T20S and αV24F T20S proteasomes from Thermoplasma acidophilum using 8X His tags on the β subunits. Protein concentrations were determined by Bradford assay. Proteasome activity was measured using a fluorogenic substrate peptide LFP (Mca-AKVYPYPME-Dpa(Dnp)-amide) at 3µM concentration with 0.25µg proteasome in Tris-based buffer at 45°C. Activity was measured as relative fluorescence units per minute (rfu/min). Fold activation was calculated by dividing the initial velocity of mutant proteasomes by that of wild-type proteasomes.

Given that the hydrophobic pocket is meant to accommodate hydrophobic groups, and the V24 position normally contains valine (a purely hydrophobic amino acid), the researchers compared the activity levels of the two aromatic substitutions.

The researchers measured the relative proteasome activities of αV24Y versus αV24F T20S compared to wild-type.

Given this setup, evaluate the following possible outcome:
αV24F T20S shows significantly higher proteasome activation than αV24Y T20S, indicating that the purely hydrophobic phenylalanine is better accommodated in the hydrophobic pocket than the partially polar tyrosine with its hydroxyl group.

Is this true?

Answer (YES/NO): NO